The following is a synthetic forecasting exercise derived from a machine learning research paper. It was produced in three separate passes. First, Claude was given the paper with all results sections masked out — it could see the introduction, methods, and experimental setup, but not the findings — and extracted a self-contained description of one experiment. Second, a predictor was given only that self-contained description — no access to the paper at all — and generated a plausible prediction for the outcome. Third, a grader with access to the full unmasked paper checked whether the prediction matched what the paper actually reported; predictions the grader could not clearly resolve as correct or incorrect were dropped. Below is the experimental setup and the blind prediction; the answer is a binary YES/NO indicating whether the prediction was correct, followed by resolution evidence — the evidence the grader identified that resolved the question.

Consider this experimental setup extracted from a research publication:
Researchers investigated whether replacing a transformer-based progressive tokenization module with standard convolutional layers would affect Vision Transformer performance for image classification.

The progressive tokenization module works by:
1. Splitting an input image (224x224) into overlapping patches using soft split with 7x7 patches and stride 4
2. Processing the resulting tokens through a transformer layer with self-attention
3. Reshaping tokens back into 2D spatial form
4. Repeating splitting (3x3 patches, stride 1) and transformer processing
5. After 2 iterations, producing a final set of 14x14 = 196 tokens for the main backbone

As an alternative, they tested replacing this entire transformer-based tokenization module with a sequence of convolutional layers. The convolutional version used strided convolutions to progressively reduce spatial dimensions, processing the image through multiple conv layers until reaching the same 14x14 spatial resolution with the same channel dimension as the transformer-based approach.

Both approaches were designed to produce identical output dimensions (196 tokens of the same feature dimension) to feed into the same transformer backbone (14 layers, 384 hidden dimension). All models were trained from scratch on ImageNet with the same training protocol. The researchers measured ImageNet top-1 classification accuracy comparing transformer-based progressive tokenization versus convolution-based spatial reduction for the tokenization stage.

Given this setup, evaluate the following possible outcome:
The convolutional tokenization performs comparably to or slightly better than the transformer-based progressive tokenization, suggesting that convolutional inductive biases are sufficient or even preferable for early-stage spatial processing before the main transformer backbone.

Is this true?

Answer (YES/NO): NO